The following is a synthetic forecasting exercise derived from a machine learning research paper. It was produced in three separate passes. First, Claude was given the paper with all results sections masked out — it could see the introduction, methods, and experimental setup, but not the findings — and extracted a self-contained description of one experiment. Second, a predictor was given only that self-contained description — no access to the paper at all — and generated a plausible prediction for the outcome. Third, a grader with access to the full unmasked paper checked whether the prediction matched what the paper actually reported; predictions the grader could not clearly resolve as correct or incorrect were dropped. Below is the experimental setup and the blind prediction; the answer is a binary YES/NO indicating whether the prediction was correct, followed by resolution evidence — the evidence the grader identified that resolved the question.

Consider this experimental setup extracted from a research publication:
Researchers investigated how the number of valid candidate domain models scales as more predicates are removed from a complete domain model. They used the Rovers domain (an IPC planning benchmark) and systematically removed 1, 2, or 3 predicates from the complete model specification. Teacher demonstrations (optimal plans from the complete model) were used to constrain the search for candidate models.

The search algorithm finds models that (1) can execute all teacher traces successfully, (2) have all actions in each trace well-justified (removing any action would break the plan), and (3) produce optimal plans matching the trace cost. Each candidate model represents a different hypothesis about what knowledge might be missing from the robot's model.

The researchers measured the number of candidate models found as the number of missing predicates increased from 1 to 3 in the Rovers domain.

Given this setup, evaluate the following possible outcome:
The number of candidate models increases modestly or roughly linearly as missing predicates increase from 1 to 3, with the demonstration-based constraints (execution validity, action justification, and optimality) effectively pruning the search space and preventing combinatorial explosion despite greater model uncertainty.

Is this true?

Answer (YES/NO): YES